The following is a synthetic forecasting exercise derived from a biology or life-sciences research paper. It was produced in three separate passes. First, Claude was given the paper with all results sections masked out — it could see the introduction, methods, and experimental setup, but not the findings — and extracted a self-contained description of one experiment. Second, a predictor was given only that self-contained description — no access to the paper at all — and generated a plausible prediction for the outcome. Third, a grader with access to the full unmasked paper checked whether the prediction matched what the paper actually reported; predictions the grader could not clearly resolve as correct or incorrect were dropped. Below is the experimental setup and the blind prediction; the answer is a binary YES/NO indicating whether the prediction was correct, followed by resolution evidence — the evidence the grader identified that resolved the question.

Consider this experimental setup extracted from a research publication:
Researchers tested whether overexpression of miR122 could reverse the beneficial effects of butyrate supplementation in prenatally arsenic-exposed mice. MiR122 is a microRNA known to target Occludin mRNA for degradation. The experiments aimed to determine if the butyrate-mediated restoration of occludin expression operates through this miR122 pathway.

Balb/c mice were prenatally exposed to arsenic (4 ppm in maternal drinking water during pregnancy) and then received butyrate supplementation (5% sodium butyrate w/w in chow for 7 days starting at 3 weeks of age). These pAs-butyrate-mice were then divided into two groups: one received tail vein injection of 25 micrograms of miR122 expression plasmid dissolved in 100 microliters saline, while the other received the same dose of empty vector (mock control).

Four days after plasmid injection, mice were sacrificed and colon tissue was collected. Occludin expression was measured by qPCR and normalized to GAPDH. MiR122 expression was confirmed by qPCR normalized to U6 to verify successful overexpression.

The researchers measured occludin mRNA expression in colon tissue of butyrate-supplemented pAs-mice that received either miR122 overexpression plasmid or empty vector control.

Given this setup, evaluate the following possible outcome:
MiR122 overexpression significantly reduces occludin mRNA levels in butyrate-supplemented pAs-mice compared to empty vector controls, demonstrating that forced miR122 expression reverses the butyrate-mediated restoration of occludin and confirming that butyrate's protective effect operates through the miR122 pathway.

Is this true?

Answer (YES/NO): YES